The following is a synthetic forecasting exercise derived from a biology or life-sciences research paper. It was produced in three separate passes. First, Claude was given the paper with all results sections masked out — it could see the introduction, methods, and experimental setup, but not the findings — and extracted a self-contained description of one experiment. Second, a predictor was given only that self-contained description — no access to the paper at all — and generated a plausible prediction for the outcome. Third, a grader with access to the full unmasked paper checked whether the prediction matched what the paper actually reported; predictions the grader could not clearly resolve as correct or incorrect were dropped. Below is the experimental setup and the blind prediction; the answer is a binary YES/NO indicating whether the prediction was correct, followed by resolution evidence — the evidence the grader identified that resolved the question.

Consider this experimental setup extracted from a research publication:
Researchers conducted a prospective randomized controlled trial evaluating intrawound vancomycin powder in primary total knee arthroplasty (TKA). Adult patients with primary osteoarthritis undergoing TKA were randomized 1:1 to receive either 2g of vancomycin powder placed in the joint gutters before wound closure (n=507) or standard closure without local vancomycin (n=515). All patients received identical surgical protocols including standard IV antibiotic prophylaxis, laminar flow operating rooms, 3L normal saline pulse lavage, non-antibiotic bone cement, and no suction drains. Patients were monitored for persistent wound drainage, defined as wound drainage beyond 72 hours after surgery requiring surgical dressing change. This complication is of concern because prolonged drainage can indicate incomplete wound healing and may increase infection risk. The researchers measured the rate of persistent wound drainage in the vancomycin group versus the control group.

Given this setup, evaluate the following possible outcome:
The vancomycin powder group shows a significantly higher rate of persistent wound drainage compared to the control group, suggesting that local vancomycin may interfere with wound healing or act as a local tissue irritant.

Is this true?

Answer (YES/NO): YES